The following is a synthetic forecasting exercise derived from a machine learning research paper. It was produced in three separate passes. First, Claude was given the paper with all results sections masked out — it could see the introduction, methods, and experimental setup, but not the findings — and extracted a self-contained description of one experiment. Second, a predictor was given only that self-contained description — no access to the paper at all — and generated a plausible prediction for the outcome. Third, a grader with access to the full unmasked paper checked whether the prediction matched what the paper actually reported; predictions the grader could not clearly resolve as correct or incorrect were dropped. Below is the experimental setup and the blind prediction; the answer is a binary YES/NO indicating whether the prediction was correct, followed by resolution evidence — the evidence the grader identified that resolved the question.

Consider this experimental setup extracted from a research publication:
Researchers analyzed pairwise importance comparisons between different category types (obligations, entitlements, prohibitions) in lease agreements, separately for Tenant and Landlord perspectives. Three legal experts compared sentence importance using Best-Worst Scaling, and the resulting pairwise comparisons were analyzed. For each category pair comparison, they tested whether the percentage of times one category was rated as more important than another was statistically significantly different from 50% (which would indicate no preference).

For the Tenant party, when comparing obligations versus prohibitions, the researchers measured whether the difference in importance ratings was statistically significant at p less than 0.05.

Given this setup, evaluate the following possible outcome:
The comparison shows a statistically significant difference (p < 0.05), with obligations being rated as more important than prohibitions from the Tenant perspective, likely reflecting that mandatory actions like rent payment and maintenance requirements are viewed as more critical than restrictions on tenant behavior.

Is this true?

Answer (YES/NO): NO